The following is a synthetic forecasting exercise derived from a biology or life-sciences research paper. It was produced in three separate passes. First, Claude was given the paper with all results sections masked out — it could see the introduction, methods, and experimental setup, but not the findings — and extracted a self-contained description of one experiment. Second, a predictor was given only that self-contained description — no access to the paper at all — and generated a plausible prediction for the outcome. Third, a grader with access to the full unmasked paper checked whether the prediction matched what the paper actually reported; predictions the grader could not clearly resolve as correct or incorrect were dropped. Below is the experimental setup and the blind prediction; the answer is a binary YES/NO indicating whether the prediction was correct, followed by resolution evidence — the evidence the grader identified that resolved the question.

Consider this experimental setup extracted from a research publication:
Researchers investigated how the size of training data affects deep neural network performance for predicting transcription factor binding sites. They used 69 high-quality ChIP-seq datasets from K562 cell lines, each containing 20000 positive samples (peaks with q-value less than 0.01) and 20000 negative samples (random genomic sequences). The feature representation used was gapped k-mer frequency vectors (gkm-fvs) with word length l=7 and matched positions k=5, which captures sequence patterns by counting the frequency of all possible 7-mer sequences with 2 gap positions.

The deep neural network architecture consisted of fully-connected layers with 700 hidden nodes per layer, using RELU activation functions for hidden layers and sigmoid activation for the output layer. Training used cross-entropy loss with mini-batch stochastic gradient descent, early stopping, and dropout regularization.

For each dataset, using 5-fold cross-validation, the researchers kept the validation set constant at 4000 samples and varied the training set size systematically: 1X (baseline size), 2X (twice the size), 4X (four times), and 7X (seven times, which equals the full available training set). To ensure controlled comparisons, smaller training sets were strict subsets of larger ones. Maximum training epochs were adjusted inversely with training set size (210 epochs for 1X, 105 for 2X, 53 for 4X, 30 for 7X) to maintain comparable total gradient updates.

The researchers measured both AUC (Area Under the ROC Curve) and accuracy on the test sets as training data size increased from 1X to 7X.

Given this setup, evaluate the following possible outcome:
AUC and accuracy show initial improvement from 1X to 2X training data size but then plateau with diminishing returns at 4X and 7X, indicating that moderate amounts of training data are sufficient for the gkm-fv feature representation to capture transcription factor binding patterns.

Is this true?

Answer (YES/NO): NO